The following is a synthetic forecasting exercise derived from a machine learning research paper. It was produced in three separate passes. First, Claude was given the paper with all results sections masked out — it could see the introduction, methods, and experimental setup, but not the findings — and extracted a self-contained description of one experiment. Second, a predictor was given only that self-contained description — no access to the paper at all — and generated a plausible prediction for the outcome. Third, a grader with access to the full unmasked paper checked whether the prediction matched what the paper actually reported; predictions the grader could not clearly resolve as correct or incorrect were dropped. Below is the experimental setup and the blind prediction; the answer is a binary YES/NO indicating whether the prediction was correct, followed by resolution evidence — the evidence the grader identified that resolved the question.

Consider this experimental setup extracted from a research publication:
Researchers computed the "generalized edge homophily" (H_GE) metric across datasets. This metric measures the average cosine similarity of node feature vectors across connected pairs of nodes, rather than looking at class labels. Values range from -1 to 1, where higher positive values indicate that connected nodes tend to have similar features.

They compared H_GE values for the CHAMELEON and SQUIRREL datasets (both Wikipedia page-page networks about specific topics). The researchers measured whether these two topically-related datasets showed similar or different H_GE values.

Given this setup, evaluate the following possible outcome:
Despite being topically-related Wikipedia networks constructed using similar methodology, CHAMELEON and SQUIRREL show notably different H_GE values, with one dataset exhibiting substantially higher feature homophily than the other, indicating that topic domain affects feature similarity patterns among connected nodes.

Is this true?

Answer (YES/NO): NO